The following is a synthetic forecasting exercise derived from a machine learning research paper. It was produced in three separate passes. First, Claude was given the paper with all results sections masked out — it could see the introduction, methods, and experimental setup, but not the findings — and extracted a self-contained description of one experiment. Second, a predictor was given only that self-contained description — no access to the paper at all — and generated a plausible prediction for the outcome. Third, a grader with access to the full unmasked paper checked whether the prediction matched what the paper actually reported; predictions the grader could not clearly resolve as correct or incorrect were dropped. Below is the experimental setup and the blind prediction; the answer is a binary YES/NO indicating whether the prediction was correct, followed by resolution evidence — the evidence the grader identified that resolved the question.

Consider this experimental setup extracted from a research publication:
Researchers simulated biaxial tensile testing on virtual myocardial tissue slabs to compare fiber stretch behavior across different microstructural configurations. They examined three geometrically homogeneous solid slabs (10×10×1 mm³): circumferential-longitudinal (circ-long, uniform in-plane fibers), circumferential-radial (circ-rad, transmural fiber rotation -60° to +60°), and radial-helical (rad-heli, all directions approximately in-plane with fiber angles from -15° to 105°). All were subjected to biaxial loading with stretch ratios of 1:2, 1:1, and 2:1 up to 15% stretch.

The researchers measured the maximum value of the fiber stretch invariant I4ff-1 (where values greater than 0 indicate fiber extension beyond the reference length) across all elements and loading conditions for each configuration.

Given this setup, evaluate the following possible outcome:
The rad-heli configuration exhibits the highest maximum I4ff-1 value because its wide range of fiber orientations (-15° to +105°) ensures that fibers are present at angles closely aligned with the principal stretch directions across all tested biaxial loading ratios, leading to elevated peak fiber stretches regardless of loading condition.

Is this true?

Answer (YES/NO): YES